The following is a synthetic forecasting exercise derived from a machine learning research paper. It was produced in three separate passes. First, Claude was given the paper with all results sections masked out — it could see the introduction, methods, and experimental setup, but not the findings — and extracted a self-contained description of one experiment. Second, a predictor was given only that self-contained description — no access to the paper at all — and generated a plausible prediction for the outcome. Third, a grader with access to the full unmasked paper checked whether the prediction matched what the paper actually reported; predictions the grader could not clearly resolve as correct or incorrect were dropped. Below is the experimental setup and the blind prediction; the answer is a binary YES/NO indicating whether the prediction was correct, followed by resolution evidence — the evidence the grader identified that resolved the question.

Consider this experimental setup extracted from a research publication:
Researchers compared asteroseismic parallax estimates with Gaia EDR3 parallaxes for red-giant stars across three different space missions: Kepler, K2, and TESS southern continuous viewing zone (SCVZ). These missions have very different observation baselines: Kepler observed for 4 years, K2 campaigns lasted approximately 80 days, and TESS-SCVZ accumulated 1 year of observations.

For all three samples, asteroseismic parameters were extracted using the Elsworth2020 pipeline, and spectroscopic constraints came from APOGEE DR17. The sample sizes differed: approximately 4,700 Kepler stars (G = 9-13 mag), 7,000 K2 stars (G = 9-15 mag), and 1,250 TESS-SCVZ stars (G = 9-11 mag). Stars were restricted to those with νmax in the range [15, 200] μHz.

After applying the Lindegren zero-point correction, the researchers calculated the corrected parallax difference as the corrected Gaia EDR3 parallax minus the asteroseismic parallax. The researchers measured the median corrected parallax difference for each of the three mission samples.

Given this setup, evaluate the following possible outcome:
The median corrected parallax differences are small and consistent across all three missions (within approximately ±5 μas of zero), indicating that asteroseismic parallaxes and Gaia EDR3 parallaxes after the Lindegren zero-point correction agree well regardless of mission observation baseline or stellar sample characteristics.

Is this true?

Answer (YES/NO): NO